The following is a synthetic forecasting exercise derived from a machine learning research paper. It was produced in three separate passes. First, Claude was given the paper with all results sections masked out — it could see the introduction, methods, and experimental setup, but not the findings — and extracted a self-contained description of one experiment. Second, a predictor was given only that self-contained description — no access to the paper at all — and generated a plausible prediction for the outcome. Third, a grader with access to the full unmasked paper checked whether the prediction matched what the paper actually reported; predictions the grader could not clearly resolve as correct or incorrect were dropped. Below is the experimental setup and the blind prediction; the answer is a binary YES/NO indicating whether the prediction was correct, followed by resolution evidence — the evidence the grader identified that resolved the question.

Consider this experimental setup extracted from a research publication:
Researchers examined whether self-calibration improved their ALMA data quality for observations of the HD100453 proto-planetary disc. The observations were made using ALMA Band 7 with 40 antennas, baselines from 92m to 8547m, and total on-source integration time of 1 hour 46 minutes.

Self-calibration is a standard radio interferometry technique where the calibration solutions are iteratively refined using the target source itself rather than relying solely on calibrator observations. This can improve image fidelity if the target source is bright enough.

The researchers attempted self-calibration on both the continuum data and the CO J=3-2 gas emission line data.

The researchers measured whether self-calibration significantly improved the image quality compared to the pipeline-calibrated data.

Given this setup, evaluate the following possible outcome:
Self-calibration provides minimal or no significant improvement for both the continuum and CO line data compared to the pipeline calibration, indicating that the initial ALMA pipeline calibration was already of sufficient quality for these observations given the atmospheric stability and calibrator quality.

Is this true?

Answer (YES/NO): YES